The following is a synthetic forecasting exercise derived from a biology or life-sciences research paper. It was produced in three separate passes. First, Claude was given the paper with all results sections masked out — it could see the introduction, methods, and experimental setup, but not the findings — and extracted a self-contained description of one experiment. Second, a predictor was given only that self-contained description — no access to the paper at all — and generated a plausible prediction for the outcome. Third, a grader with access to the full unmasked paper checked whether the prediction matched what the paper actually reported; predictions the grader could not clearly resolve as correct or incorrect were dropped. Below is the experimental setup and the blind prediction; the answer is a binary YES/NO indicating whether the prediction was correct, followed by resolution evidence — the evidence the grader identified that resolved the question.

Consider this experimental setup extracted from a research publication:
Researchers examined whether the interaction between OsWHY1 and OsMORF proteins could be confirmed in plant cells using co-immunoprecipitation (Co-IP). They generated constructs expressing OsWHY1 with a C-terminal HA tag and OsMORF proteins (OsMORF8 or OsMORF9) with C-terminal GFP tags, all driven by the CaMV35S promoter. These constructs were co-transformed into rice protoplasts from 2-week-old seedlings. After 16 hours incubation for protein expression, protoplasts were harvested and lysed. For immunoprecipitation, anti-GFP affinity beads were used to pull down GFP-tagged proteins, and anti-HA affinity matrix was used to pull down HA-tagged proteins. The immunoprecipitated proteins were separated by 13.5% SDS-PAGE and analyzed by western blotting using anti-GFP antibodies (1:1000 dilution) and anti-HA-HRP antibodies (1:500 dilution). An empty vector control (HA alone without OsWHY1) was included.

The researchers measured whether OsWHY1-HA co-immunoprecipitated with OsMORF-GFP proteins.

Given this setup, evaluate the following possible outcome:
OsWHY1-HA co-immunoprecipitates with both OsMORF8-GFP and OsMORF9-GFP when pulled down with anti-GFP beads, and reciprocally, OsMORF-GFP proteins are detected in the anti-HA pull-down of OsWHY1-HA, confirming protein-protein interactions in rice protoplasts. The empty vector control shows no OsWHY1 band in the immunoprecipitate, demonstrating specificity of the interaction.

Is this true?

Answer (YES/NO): NO